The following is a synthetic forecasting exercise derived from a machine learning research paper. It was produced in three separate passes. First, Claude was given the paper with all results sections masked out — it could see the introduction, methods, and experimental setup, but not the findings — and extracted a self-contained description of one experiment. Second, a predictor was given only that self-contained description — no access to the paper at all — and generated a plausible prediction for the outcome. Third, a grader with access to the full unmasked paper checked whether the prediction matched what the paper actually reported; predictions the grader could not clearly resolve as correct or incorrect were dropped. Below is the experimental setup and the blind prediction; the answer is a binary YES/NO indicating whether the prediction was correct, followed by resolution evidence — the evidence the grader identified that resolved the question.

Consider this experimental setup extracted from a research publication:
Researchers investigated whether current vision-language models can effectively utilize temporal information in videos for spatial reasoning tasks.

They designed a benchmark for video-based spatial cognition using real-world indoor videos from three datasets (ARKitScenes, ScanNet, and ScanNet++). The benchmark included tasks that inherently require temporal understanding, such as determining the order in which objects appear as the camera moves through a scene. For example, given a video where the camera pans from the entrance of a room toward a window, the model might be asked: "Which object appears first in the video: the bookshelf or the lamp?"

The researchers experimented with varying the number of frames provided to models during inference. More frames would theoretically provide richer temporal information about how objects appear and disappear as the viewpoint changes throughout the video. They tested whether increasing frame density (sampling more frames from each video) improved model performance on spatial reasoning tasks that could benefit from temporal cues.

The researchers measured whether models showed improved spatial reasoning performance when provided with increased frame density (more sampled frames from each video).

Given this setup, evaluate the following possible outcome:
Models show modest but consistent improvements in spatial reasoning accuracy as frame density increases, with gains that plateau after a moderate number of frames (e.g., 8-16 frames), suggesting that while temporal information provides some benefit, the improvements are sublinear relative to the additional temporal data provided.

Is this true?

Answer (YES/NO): NO